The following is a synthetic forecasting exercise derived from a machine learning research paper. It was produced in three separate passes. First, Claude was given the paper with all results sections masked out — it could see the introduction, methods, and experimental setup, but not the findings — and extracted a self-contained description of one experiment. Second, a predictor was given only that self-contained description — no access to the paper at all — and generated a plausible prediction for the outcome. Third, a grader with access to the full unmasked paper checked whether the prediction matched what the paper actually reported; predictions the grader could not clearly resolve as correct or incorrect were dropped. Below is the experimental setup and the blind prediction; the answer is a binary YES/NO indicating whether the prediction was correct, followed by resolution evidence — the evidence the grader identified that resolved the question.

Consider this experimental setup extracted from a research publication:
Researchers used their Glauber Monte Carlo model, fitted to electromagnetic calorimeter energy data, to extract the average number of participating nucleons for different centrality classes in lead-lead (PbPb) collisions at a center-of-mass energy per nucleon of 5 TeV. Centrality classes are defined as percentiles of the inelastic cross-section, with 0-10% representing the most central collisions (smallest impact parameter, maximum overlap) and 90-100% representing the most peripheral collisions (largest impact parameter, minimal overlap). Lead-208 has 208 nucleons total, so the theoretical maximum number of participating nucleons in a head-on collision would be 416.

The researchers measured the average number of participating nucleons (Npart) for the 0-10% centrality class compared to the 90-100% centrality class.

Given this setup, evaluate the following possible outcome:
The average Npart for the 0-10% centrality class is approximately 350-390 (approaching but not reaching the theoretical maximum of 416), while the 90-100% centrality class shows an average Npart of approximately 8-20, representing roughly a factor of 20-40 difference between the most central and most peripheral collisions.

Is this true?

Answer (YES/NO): NO